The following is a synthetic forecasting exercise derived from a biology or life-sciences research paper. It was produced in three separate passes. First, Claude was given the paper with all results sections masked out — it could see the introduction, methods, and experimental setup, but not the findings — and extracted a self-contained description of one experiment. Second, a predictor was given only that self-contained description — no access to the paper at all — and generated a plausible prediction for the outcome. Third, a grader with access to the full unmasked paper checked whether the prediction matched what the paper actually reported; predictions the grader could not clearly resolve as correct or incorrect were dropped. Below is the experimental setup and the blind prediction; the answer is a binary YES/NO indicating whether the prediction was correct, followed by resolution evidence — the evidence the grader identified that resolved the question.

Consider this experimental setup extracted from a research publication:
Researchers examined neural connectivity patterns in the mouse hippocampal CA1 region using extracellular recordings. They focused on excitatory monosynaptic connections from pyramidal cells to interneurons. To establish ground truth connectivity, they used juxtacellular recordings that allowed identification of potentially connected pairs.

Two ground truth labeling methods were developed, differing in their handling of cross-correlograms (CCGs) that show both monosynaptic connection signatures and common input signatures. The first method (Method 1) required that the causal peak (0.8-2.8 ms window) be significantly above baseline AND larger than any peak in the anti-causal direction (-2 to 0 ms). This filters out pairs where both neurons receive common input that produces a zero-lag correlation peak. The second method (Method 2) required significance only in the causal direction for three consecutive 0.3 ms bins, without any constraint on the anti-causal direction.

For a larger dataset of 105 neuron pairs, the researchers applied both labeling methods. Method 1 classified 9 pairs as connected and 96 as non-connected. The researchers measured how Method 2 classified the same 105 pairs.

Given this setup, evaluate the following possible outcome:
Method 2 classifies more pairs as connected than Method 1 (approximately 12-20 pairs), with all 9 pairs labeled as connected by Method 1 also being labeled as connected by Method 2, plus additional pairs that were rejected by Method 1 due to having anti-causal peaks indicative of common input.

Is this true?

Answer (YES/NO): YES